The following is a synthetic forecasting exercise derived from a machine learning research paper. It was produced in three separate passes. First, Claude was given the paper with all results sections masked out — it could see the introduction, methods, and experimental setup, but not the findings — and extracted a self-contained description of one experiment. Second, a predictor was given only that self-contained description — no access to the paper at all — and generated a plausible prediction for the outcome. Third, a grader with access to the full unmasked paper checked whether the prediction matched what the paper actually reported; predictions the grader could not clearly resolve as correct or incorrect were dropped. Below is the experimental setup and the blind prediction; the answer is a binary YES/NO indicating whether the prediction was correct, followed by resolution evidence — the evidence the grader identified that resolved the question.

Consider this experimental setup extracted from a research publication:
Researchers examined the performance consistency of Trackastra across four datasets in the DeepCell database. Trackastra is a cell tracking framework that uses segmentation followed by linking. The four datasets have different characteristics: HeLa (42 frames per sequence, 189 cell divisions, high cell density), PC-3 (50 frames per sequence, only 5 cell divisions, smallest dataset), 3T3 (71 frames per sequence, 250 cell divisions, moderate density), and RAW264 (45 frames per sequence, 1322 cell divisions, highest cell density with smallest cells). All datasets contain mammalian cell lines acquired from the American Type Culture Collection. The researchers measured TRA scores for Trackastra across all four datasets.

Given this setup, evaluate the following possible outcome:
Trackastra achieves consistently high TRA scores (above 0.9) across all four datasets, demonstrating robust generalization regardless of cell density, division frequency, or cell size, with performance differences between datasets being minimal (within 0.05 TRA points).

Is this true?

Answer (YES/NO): NO